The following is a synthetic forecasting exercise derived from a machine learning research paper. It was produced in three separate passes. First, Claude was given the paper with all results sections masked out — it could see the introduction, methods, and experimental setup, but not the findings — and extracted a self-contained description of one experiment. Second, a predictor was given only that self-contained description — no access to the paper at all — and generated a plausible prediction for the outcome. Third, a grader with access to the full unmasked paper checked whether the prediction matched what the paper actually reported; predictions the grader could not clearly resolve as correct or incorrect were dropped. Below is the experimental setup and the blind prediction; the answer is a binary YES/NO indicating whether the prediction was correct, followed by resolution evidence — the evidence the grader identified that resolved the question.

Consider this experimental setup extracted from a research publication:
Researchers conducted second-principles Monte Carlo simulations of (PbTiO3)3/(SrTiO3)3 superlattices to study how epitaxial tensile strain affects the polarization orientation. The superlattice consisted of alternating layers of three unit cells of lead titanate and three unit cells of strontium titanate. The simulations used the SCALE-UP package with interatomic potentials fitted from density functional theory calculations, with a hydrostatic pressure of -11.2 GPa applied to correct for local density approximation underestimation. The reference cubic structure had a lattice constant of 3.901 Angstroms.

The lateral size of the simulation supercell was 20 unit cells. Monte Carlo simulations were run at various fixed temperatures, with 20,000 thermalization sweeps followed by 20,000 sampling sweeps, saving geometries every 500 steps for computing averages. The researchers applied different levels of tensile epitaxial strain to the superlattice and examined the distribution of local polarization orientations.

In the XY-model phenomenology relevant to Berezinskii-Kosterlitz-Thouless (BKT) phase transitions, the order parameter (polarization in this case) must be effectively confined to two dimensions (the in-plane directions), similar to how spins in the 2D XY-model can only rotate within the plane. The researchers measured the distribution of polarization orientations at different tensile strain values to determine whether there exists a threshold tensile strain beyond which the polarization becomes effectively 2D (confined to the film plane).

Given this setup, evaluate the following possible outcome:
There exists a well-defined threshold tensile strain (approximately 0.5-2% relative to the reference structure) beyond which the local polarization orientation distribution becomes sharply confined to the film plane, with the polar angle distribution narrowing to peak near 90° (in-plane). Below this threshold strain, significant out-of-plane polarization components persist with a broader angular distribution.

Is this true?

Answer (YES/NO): NO